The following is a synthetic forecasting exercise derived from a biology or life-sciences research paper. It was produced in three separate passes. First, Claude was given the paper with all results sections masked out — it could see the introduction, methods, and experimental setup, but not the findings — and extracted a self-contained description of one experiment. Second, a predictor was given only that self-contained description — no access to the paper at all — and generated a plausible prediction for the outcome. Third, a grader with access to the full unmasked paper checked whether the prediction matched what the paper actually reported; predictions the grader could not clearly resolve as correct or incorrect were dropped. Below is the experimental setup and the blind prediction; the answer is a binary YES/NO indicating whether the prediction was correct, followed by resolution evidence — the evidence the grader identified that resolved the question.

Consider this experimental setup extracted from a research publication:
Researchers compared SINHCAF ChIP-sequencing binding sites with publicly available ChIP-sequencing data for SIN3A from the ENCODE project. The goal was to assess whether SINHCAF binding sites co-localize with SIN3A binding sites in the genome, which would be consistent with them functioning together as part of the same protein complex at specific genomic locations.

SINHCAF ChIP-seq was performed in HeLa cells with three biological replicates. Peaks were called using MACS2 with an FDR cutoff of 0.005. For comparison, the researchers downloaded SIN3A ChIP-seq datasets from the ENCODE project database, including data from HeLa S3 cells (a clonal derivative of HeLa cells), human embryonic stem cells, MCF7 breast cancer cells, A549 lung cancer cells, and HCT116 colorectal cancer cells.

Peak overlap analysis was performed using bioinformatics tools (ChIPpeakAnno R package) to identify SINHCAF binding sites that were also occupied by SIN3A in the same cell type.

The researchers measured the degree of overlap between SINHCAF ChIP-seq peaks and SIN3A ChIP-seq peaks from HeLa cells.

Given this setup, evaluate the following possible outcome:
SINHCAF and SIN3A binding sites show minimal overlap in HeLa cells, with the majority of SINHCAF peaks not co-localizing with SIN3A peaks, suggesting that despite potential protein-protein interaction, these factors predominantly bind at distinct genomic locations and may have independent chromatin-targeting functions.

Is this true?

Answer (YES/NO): NO